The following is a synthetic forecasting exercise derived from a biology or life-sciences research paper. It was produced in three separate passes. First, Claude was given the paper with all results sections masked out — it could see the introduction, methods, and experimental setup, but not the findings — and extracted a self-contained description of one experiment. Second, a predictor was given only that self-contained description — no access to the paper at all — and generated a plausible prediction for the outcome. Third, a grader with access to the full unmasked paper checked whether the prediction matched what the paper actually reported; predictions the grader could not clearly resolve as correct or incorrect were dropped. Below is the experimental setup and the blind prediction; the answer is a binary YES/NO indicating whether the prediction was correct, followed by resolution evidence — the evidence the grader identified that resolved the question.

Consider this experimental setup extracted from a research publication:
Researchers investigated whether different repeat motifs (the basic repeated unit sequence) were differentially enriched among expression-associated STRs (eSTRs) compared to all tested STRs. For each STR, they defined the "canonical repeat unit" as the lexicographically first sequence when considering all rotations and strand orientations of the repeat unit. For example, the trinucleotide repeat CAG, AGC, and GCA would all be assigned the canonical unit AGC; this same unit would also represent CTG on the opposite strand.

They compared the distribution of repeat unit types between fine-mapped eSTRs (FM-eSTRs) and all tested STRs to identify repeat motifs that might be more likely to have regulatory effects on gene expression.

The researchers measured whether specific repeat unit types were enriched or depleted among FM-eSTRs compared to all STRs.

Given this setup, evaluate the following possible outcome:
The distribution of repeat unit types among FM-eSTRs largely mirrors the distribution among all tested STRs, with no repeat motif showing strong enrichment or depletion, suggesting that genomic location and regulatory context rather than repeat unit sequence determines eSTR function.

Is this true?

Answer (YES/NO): NO